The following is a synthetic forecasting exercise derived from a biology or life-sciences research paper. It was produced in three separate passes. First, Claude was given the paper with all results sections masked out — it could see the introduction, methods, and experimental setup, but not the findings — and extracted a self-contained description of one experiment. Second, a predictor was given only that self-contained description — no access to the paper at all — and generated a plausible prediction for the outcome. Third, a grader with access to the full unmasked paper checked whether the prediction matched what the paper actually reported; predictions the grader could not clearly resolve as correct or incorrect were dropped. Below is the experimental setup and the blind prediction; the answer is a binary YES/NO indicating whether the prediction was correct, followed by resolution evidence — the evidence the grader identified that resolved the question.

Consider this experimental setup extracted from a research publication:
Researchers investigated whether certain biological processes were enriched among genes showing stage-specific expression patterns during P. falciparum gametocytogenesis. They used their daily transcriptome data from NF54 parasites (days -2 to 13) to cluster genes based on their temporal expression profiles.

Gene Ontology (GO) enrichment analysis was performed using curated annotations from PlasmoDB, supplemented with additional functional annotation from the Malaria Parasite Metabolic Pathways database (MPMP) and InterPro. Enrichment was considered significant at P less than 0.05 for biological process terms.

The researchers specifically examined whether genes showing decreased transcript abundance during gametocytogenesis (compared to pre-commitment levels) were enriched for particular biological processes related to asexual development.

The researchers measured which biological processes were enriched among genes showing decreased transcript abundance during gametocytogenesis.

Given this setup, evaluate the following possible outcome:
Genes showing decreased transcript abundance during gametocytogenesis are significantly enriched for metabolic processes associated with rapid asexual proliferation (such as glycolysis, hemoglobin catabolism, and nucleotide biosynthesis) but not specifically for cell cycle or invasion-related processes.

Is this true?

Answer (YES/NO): NO